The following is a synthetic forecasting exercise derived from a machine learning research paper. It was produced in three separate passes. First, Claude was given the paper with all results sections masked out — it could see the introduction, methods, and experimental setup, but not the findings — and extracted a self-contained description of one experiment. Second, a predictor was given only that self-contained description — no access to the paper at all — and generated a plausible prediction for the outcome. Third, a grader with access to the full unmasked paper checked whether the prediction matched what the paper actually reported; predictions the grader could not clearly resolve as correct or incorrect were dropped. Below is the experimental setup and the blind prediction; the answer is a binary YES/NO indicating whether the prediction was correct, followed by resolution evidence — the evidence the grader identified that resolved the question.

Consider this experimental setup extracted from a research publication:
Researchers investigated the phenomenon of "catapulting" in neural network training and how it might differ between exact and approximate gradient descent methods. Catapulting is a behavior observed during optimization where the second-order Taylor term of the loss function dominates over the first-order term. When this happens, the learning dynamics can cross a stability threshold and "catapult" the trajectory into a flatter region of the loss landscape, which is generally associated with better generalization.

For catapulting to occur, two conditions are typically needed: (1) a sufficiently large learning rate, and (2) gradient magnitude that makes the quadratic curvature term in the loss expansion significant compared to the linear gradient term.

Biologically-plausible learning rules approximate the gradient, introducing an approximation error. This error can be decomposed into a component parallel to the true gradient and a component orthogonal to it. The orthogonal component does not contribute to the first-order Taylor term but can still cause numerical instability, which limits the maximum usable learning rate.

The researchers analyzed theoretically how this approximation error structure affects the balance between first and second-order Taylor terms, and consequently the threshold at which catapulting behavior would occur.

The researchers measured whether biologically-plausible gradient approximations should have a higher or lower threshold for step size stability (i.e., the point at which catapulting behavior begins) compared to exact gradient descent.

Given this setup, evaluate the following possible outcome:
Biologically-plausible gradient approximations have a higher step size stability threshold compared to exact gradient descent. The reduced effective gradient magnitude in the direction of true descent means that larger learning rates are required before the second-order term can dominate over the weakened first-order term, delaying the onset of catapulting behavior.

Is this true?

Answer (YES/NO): YES